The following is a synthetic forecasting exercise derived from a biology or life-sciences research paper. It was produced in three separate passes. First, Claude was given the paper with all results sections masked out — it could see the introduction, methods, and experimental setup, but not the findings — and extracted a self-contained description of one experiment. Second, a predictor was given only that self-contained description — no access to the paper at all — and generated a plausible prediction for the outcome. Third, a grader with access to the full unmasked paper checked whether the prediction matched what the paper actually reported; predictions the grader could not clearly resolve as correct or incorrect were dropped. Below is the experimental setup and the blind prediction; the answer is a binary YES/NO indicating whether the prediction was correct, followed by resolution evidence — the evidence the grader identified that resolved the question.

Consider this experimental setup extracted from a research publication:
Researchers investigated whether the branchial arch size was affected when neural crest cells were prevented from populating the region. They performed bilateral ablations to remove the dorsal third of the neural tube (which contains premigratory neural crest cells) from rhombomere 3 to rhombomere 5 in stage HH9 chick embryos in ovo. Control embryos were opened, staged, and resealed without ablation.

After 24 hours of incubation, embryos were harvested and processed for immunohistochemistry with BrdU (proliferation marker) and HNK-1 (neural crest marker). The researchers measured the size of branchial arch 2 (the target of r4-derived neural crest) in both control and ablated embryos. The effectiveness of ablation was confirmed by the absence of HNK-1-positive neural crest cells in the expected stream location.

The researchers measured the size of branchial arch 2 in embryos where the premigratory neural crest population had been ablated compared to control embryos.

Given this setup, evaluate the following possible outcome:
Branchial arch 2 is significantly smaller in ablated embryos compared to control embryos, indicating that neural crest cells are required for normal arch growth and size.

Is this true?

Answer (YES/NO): YES